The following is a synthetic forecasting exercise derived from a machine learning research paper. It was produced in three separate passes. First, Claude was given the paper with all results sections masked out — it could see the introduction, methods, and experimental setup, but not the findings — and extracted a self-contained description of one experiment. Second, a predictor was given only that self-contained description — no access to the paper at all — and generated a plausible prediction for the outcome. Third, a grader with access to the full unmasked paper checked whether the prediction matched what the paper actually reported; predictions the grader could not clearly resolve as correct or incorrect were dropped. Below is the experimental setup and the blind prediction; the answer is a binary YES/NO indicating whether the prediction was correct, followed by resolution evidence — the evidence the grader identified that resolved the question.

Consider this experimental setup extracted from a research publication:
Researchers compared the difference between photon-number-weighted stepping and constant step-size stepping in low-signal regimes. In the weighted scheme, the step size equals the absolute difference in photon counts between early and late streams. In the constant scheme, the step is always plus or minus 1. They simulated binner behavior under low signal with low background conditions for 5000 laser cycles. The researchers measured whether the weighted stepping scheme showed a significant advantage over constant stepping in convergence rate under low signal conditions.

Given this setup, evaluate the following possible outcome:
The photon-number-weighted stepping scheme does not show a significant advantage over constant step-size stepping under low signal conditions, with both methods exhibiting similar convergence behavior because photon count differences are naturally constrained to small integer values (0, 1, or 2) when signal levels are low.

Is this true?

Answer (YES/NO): YES